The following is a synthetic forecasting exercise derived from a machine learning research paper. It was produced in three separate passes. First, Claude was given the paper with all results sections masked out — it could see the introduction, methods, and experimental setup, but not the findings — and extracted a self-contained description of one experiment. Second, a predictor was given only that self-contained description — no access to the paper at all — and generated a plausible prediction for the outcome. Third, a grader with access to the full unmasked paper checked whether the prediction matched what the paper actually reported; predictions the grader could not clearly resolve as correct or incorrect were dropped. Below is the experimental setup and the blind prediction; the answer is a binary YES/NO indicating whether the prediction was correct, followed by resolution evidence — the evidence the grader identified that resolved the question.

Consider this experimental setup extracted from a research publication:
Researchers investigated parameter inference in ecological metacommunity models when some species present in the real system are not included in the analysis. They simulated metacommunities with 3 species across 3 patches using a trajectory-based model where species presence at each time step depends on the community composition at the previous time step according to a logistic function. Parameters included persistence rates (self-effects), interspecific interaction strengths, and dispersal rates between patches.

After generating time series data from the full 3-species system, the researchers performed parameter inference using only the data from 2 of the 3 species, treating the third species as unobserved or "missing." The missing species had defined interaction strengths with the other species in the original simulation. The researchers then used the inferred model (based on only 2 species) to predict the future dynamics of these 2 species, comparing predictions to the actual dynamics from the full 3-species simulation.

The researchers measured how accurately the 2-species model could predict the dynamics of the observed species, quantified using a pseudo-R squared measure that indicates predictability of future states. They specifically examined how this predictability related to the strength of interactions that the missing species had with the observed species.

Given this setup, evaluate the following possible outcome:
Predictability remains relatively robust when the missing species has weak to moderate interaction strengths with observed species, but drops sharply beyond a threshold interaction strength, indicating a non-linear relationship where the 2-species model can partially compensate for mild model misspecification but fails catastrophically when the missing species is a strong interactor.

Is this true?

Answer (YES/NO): NO